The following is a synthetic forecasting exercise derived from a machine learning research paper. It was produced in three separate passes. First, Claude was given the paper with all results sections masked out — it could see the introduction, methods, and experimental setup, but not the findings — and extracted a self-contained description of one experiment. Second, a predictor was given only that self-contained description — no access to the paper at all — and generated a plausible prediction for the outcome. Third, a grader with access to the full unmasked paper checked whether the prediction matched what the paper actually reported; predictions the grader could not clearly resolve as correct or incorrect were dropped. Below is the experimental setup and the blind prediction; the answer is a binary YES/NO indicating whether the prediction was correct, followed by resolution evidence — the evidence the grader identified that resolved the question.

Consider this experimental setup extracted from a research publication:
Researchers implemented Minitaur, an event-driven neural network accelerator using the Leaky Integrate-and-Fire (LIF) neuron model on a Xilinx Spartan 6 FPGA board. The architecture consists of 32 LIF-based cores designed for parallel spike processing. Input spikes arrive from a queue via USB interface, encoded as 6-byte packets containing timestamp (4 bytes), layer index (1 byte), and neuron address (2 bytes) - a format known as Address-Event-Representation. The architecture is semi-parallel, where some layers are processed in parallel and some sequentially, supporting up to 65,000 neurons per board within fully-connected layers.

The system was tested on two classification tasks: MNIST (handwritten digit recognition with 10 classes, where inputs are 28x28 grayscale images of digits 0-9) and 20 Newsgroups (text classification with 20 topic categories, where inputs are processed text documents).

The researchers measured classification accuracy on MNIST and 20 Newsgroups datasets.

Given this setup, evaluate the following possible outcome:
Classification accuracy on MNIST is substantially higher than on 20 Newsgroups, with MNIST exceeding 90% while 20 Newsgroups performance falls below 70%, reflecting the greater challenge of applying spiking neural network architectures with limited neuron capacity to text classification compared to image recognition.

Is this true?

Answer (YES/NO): NO